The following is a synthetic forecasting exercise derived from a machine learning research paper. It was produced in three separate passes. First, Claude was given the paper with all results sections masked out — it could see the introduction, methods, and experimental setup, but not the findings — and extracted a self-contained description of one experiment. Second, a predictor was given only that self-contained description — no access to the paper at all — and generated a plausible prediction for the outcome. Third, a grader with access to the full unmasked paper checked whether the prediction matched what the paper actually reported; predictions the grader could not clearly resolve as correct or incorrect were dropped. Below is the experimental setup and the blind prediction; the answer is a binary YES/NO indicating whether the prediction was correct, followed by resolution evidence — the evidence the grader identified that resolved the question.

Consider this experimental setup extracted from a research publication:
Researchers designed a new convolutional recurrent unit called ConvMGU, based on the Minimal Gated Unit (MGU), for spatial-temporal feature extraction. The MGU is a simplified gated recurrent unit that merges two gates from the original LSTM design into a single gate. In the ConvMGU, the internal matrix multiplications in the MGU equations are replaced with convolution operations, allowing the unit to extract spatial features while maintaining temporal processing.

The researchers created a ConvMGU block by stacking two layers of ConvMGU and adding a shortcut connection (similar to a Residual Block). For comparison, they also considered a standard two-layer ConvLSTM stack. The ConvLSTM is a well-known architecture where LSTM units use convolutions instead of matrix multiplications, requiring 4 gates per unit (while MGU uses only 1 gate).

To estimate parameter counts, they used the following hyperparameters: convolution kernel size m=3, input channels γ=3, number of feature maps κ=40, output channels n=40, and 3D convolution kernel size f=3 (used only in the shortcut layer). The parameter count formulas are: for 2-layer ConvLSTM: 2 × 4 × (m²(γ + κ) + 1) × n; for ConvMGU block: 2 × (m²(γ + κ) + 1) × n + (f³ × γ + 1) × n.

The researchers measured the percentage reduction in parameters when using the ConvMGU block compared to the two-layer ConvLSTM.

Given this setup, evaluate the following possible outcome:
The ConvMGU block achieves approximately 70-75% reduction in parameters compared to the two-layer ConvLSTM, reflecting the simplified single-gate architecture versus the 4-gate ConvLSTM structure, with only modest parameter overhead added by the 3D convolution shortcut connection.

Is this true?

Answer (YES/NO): YES